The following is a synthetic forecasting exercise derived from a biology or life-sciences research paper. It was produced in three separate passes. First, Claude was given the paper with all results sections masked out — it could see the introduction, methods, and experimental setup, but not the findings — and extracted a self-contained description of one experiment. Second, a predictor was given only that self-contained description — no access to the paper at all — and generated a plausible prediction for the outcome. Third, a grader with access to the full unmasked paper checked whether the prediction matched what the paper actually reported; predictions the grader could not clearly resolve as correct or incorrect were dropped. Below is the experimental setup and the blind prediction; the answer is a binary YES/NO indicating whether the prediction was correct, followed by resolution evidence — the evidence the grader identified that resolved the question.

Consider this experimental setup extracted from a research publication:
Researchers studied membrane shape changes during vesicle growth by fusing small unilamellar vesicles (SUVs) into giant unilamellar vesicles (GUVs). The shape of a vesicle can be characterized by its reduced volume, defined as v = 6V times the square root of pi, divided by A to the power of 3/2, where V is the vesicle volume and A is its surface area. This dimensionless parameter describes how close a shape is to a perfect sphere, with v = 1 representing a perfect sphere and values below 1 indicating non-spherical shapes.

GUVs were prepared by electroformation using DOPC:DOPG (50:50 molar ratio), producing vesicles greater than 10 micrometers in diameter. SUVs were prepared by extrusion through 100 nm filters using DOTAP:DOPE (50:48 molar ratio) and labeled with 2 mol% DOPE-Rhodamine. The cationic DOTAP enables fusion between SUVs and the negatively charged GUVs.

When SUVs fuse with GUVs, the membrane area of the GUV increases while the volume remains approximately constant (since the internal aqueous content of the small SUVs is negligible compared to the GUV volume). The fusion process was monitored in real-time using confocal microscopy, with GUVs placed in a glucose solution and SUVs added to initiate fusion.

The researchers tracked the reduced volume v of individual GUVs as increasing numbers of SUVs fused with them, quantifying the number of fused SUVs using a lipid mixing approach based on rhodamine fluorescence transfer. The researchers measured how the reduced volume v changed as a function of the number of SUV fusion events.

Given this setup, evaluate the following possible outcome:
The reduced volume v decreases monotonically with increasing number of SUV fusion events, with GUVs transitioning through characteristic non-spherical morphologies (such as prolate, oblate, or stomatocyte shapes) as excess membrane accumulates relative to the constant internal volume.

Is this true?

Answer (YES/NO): NO